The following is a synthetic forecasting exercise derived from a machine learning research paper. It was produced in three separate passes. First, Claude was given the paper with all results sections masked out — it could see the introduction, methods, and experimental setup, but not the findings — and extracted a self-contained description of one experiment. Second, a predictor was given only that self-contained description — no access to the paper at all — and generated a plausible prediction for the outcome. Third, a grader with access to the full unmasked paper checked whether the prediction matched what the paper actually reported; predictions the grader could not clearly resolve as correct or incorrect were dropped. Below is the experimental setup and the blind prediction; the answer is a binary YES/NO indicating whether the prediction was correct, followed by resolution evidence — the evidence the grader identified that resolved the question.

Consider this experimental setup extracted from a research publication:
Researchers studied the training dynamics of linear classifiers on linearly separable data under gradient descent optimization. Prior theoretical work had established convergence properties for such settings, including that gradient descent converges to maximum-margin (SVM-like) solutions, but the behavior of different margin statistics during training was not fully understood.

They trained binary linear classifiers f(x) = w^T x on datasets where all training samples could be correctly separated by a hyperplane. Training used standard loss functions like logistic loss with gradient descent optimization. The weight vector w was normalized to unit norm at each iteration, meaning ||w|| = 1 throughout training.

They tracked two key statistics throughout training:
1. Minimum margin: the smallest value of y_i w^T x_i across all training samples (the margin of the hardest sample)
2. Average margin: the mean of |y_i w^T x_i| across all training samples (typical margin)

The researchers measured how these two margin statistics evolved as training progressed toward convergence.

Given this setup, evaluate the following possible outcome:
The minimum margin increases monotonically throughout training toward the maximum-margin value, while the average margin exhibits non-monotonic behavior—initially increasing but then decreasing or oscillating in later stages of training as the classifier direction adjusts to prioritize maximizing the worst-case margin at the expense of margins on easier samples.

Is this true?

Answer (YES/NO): NO